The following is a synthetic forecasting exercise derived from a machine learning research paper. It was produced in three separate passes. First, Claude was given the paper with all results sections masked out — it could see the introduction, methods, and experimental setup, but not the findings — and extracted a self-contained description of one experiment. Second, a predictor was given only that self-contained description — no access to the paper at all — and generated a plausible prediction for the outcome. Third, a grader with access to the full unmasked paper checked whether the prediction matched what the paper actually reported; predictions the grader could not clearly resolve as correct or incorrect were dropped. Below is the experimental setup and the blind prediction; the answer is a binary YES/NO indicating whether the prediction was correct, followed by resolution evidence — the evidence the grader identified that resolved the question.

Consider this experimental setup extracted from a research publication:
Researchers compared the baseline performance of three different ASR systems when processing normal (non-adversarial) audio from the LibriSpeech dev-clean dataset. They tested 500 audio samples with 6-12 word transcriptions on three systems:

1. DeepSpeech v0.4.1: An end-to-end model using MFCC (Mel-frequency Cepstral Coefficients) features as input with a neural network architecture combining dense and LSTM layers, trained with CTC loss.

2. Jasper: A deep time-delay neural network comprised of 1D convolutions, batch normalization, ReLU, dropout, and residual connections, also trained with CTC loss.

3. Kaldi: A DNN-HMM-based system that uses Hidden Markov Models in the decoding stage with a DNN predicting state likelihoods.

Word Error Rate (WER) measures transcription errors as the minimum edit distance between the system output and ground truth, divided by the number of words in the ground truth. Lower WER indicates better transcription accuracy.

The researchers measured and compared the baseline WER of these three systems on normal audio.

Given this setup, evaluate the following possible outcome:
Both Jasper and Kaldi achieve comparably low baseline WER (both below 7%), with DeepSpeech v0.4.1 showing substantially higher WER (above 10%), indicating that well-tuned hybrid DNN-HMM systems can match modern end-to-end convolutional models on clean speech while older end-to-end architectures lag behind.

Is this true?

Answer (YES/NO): NO